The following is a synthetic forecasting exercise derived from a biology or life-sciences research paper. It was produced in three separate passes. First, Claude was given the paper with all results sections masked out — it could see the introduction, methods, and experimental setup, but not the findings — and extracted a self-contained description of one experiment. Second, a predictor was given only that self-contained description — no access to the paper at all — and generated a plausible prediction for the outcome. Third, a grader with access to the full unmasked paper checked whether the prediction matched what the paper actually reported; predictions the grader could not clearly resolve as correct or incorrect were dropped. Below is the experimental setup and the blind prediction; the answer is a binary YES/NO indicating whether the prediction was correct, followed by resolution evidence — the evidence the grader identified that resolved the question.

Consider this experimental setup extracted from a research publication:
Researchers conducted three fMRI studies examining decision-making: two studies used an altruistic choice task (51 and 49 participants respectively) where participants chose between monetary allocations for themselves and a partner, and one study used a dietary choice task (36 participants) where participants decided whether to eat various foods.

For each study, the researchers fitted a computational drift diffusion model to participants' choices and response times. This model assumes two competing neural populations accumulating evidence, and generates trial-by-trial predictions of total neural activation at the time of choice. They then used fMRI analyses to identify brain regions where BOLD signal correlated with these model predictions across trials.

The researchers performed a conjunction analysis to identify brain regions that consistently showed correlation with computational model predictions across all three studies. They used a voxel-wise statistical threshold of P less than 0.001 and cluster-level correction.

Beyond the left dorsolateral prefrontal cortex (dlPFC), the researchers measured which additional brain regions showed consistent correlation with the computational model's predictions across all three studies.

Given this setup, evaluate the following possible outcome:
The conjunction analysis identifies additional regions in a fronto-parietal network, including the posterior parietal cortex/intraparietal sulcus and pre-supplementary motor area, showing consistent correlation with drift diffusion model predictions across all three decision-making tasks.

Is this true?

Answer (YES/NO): NO